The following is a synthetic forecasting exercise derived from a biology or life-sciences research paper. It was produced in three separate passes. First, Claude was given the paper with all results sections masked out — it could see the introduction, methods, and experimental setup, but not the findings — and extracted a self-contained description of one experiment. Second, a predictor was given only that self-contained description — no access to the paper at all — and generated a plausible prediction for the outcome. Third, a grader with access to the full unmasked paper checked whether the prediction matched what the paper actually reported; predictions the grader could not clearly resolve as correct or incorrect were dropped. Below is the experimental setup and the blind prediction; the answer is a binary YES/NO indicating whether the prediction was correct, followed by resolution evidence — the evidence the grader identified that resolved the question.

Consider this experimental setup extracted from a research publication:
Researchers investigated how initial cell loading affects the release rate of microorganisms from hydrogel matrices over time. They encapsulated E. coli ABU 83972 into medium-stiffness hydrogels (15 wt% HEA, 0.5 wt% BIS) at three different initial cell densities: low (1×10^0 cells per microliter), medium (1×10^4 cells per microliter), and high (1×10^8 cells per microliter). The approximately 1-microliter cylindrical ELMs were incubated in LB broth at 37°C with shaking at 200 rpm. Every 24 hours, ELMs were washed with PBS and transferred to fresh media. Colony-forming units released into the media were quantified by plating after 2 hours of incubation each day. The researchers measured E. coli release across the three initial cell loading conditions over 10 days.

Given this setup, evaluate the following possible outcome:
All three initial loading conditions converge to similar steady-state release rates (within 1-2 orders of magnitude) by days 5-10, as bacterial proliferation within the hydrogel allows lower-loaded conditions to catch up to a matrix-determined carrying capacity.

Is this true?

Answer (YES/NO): NO